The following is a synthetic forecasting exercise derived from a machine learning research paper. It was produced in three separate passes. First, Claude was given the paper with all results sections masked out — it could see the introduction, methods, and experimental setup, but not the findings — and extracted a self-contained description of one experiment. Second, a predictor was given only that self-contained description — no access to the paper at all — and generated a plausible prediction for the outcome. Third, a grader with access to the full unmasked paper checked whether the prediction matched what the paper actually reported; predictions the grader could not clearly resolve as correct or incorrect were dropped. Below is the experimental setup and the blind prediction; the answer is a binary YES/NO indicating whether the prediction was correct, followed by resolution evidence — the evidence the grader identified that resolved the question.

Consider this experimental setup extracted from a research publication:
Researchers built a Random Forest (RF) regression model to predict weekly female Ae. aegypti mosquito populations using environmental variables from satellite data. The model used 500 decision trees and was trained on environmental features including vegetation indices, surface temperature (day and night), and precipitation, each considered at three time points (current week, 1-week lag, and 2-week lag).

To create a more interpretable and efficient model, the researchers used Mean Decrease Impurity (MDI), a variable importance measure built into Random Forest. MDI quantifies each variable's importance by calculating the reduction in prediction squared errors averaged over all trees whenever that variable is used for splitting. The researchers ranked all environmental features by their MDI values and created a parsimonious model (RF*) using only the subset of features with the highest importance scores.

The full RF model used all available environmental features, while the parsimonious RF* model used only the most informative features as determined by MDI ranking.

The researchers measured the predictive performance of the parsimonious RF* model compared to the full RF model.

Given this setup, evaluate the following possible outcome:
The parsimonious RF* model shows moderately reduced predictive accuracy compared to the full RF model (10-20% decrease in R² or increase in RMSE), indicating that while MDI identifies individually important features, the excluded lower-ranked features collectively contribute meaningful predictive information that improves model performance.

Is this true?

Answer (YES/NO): NO